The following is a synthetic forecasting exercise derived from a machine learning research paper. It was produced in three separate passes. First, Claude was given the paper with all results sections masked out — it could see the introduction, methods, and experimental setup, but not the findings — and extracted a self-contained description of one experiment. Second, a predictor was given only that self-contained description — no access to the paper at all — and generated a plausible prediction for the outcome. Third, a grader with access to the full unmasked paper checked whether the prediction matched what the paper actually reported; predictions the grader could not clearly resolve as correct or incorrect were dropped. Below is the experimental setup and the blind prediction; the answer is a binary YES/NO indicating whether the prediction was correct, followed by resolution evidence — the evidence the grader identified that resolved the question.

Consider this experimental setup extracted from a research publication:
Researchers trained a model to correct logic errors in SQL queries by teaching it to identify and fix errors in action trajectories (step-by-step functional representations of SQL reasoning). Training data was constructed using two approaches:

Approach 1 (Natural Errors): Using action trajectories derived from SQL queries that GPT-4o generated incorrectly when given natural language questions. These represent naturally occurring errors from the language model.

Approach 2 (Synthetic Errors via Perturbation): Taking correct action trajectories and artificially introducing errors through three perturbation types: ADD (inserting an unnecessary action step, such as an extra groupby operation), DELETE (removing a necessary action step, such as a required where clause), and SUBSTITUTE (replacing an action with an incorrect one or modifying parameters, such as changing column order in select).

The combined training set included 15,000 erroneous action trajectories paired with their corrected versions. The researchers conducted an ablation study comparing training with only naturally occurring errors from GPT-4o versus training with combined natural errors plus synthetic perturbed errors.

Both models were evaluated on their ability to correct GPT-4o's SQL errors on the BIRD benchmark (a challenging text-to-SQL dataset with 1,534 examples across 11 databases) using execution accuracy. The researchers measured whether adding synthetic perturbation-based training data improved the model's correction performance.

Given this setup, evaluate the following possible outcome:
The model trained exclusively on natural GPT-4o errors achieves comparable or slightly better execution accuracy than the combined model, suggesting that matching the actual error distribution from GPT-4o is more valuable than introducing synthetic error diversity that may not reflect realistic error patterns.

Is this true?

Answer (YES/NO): NO